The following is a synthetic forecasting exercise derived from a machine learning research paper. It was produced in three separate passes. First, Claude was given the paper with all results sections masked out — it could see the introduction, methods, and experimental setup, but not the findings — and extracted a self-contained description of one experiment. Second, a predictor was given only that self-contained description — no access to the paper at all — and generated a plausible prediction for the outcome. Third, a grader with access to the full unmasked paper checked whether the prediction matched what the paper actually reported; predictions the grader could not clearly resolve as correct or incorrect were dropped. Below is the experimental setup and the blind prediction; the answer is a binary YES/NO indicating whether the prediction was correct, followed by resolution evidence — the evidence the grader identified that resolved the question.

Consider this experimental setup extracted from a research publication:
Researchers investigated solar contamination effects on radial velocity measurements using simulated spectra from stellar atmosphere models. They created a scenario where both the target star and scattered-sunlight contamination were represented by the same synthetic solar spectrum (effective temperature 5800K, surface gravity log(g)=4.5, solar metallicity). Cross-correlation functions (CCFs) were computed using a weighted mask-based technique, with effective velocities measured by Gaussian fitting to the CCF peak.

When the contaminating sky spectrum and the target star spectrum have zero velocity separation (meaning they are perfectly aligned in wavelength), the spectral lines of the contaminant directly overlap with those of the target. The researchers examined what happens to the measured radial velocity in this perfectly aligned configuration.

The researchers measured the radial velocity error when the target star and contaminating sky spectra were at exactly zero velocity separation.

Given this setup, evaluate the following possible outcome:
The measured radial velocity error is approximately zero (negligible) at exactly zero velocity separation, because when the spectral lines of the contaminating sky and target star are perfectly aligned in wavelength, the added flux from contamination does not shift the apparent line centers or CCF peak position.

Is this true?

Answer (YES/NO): YES